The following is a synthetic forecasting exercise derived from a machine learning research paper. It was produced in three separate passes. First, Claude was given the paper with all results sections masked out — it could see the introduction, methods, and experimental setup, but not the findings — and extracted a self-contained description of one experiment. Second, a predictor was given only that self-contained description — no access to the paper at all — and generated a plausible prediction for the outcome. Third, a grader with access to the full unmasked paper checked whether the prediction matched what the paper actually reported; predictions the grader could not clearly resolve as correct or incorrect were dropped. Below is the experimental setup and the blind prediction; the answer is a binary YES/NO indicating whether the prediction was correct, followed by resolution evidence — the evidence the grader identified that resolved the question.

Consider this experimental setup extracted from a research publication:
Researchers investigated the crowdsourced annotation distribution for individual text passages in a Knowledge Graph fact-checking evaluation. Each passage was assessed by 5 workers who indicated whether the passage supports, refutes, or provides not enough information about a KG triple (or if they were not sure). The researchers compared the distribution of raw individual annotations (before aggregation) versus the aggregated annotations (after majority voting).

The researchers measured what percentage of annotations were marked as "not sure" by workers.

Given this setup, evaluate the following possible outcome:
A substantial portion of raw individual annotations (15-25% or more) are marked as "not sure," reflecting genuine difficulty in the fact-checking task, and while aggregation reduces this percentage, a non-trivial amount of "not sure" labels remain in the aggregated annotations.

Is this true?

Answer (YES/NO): NO